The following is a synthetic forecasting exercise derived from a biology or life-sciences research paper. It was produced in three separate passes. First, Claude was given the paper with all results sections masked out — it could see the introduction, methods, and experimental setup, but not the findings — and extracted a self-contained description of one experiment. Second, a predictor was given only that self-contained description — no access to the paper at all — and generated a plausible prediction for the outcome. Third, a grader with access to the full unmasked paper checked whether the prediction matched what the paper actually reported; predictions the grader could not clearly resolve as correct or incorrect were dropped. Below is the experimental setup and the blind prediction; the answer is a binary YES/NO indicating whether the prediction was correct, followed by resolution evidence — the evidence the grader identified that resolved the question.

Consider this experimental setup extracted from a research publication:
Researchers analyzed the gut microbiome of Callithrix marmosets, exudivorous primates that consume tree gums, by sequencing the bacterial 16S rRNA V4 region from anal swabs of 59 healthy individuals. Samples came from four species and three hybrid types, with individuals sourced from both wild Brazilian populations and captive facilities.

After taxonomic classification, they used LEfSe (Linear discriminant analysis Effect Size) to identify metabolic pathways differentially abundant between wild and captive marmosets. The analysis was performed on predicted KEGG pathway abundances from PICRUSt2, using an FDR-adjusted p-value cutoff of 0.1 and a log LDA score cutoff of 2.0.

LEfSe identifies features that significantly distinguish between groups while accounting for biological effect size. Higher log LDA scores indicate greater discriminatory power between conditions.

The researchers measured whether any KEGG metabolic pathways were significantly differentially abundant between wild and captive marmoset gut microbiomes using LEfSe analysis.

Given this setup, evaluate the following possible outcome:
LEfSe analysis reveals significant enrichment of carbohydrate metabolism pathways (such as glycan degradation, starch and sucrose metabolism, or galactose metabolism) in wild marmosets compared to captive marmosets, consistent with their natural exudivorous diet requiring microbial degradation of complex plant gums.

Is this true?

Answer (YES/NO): NO